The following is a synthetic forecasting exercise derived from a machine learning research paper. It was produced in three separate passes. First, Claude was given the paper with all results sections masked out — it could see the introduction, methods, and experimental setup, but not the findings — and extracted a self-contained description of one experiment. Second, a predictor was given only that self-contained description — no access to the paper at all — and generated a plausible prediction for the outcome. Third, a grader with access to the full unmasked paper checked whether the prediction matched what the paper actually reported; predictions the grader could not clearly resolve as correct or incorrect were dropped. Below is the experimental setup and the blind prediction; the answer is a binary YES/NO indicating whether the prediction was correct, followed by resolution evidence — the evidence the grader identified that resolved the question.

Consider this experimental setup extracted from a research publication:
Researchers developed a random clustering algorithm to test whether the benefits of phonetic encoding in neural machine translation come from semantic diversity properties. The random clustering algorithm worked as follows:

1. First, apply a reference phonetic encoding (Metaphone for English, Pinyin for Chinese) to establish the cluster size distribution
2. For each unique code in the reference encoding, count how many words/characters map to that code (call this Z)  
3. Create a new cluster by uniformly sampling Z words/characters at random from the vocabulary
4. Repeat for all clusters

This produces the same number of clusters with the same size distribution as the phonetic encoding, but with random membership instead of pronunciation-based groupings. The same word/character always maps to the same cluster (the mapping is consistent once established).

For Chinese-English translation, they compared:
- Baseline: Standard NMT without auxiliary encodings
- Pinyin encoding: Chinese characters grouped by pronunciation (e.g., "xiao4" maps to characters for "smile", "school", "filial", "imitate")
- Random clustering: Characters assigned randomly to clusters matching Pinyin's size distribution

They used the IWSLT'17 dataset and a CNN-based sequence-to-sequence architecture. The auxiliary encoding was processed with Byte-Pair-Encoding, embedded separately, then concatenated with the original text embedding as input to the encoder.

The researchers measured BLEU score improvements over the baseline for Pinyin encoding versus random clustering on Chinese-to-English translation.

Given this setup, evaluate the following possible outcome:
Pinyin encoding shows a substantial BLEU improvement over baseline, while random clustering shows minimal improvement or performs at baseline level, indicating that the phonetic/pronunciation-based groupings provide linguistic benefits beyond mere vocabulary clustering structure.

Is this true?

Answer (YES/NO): NO